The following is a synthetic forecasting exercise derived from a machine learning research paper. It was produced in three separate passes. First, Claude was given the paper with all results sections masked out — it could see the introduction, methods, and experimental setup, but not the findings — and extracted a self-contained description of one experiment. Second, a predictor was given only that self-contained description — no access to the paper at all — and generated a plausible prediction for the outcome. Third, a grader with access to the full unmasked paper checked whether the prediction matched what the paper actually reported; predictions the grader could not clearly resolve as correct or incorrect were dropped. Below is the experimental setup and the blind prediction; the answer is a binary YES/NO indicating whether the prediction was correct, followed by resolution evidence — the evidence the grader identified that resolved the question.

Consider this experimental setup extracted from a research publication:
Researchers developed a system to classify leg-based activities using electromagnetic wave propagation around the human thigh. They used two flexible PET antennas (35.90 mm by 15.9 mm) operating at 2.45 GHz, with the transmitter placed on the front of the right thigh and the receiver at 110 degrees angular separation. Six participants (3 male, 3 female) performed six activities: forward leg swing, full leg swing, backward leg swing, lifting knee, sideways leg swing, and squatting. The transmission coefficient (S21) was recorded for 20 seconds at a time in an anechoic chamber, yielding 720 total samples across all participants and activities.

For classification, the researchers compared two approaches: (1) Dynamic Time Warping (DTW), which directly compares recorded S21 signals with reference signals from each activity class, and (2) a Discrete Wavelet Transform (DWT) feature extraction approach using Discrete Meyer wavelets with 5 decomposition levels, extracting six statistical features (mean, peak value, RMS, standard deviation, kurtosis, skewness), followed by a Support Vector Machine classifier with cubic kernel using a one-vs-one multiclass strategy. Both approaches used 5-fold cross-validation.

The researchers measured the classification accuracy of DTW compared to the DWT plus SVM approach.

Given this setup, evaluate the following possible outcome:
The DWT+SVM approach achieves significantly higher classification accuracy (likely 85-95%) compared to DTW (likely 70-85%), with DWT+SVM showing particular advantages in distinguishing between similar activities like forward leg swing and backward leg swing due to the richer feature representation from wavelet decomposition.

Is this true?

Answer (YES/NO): YES